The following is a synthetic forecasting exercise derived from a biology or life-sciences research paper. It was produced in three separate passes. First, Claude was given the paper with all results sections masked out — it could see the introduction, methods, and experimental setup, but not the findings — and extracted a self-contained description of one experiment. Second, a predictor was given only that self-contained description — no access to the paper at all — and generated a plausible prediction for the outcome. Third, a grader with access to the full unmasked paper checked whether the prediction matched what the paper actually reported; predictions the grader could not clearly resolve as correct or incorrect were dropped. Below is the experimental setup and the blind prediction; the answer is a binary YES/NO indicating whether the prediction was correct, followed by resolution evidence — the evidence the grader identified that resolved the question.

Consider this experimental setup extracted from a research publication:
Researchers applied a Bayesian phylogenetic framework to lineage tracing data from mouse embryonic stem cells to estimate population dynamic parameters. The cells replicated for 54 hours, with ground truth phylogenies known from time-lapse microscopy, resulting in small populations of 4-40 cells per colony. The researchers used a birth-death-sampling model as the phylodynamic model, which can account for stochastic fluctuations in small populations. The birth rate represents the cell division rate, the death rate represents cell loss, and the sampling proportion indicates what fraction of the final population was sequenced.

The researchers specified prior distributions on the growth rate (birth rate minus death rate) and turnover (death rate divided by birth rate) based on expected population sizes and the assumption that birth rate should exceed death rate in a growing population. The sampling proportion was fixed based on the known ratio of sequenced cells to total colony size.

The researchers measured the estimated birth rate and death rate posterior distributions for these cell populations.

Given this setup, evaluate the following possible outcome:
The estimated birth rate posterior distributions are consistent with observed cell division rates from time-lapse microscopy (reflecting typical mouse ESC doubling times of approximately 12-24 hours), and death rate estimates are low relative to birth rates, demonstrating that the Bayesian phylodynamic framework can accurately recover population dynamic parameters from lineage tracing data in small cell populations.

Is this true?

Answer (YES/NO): YES